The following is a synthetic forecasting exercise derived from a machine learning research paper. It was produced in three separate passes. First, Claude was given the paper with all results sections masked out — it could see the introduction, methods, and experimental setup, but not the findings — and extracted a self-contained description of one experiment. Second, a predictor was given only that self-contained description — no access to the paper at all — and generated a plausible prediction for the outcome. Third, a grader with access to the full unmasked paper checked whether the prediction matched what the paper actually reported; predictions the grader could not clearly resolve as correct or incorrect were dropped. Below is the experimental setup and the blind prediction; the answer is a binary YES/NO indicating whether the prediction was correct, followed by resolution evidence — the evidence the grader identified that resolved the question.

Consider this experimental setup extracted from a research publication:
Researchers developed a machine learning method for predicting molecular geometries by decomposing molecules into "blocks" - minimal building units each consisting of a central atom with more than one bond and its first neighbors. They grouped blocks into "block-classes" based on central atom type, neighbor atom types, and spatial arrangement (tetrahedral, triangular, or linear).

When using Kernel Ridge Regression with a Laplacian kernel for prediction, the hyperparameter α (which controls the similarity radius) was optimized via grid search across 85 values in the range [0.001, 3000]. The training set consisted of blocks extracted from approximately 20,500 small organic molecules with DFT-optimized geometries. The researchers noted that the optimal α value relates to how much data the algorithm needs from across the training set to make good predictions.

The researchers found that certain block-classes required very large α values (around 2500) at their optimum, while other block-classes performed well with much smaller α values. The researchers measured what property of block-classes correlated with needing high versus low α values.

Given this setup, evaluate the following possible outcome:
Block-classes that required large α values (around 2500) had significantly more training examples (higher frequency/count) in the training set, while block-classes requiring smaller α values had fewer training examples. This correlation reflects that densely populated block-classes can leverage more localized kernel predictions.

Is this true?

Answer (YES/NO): NO